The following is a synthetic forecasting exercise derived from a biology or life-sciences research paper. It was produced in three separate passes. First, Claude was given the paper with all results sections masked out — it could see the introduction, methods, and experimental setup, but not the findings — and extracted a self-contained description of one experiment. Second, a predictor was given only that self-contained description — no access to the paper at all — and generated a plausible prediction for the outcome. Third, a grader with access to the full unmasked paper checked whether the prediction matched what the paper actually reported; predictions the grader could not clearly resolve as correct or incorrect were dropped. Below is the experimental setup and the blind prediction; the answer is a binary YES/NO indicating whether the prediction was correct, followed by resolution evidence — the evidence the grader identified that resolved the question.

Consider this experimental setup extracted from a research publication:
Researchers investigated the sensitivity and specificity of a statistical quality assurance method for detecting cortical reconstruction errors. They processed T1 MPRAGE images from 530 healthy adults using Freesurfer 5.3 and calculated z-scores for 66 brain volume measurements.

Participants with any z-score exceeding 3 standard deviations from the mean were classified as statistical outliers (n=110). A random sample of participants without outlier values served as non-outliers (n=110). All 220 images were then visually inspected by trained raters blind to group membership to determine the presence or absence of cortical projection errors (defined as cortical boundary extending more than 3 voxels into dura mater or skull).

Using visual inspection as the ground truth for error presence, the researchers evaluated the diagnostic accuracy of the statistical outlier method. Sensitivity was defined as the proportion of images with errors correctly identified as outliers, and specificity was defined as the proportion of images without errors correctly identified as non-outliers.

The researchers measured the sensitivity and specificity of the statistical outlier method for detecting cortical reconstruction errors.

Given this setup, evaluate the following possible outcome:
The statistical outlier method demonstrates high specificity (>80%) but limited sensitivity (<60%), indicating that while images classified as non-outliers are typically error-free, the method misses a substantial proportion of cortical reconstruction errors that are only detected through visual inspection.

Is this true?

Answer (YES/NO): NO